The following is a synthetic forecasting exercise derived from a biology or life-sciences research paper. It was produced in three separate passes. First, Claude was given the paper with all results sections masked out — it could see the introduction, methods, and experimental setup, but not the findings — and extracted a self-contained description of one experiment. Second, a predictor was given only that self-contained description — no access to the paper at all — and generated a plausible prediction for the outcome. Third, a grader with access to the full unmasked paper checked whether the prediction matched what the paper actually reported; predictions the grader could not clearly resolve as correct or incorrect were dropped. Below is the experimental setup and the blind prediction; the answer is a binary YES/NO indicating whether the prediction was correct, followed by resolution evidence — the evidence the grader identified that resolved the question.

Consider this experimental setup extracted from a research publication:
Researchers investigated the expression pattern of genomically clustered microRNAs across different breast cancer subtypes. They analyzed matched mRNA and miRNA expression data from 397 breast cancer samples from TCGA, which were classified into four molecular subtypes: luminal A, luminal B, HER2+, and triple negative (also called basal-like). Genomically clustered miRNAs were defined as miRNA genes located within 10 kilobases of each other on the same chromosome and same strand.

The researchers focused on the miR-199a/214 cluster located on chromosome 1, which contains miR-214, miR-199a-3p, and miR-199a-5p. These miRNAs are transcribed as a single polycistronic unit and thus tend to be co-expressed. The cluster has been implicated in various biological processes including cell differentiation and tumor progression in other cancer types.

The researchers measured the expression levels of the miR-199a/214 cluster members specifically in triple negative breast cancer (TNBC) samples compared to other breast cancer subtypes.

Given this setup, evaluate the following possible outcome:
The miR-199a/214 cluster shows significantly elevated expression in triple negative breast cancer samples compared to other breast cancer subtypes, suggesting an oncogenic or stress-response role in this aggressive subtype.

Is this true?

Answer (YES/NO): NO